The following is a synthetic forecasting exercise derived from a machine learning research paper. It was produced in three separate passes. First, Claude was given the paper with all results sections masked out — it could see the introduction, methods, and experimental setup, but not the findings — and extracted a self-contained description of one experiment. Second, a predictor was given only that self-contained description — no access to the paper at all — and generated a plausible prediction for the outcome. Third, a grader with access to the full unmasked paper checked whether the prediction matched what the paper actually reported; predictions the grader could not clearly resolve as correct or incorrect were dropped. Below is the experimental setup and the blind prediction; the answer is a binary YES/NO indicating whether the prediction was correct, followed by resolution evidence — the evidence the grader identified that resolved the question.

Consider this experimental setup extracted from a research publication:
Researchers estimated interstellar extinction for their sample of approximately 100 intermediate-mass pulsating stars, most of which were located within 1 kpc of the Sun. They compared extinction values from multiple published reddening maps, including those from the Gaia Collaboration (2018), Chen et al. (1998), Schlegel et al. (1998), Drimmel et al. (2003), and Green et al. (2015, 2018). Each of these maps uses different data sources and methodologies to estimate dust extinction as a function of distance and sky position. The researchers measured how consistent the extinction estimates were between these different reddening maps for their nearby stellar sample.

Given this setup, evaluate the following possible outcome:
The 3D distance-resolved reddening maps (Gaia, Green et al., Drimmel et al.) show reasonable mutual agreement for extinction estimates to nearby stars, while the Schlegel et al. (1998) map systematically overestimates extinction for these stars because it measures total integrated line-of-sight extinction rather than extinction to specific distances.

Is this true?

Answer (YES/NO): NO